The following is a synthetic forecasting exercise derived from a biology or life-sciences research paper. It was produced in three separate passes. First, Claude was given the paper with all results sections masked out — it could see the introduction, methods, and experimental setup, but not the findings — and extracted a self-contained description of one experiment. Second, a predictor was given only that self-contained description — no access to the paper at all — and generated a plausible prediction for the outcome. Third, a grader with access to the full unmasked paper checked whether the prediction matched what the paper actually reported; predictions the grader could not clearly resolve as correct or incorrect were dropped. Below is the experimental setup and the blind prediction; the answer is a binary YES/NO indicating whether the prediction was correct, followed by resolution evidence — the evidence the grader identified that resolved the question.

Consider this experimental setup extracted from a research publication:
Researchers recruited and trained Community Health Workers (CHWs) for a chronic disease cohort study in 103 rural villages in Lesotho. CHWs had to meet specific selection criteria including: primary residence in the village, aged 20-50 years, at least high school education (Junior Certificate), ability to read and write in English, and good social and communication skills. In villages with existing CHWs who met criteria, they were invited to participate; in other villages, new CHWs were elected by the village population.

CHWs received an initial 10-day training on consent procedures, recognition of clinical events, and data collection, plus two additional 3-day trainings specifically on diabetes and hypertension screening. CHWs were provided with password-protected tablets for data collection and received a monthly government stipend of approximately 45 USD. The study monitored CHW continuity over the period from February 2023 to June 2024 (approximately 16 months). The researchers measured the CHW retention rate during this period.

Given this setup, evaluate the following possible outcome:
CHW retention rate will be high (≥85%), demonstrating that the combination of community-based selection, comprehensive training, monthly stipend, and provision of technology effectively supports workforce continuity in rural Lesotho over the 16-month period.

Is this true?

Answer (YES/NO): YES